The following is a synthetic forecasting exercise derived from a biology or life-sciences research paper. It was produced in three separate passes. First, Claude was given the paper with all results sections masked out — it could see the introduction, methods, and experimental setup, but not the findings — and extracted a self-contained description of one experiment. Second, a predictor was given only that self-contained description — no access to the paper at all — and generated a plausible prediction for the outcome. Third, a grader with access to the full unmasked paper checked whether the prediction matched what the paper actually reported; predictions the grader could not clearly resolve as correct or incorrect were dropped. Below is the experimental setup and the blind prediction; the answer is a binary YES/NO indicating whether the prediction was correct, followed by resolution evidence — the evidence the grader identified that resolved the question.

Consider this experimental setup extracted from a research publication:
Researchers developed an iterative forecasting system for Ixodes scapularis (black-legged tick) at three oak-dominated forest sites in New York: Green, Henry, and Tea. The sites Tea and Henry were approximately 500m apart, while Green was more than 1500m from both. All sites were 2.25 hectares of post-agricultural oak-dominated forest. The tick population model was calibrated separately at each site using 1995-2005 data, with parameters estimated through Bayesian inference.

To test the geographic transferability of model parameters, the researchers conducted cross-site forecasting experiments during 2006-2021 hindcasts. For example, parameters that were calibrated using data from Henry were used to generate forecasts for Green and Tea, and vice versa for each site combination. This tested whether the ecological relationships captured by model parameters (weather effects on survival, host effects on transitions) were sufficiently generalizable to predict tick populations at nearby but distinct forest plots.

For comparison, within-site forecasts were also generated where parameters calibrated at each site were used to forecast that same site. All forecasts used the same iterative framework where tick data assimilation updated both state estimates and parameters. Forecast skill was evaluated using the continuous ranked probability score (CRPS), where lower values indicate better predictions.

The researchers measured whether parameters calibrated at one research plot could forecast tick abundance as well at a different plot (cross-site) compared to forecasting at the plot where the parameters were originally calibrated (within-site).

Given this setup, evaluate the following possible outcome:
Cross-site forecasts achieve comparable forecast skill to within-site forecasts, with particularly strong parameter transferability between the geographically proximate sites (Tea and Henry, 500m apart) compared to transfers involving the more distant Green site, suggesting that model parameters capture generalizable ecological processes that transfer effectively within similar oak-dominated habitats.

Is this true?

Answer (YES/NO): NO